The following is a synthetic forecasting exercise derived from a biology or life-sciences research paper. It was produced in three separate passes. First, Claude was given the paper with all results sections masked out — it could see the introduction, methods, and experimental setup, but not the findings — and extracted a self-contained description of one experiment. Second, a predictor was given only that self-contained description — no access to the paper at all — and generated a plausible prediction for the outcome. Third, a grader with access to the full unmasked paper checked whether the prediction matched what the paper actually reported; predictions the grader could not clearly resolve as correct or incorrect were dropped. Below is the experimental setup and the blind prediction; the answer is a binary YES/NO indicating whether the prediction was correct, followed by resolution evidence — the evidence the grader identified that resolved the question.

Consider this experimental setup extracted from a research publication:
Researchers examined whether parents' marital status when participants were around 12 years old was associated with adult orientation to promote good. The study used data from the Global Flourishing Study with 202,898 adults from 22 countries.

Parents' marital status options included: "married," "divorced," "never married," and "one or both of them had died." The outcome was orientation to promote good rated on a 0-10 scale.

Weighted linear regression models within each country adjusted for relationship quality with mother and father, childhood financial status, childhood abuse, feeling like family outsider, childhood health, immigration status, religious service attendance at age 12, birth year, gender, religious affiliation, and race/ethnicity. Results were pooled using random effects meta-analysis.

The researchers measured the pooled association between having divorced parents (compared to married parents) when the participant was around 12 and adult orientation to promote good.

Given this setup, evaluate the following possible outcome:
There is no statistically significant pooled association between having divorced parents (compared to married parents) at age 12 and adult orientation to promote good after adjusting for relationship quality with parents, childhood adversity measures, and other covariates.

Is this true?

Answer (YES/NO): YES